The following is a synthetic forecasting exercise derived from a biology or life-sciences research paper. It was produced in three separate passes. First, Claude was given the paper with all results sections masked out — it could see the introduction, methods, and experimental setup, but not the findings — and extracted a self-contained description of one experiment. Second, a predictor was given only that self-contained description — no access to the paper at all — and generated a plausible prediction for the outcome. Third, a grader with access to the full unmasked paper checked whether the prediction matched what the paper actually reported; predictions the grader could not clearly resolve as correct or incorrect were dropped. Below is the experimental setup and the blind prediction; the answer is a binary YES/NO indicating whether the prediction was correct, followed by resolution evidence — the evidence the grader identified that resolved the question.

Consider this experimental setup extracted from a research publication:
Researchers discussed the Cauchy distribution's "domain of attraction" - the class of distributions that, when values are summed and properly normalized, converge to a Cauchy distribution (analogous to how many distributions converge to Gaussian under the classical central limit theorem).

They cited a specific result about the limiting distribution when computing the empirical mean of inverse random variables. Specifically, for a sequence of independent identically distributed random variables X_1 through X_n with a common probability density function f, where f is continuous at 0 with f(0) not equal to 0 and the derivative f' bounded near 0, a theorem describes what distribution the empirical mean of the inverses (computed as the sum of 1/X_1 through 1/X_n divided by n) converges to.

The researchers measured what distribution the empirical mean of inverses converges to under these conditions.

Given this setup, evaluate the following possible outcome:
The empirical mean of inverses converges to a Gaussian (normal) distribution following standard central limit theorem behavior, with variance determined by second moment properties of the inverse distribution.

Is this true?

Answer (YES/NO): NO